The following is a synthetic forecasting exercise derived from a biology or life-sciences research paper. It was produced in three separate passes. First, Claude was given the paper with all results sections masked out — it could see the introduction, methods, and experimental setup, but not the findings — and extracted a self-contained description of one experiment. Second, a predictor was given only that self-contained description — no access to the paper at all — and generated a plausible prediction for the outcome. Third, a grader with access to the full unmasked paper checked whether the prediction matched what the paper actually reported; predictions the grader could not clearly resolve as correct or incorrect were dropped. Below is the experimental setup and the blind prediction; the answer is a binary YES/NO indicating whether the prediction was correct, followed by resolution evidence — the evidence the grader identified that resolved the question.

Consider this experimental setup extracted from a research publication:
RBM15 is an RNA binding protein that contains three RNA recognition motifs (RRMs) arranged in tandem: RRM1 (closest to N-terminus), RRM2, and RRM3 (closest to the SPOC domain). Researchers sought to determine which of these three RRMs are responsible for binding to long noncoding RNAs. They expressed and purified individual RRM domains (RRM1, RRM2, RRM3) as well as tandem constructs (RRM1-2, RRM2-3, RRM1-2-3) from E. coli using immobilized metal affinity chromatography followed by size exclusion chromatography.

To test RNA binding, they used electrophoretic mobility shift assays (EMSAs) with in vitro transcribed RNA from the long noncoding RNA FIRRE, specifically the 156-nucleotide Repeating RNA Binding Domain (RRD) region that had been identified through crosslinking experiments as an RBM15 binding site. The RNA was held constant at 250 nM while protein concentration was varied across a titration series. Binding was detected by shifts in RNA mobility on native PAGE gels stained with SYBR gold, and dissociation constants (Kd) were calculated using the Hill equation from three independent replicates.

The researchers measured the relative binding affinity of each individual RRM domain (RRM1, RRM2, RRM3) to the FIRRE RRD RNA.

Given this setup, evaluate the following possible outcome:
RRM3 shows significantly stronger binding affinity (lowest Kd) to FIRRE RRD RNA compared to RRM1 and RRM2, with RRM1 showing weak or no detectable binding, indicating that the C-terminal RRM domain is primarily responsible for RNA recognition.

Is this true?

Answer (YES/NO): NO